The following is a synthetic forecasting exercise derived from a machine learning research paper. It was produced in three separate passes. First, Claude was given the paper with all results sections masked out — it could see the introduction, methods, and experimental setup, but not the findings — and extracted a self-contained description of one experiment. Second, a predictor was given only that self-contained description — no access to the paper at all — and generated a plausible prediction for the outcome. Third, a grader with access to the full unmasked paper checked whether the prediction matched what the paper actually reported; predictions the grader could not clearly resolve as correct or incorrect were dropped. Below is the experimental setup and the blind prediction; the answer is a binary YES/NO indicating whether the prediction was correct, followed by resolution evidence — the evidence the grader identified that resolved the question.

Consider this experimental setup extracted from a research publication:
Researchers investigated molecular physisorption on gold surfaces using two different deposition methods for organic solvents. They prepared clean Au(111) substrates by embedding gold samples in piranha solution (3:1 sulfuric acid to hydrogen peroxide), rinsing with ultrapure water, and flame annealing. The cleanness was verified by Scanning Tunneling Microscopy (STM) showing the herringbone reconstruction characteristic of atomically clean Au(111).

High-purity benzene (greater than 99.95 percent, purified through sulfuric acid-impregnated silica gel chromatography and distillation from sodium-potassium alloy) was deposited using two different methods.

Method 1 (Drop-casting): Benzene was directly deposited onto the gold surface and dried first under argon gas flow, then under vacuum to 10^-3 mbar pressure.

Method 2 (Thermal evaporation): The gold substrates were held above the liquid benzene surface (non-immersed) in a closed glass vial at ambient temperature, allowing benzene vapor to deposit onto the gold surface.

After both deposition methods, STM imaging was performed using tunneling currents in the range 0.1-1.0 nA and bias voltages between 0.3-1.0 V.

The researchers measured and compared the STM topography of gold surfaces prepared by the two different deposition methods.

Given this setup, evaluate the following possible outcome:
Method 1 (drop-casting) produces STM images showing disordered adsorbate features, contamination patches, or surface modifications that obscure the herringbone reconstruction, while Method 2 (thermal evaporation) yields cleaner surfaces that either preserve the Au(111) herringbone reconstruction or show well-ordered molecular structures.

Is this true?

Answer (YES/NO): NO